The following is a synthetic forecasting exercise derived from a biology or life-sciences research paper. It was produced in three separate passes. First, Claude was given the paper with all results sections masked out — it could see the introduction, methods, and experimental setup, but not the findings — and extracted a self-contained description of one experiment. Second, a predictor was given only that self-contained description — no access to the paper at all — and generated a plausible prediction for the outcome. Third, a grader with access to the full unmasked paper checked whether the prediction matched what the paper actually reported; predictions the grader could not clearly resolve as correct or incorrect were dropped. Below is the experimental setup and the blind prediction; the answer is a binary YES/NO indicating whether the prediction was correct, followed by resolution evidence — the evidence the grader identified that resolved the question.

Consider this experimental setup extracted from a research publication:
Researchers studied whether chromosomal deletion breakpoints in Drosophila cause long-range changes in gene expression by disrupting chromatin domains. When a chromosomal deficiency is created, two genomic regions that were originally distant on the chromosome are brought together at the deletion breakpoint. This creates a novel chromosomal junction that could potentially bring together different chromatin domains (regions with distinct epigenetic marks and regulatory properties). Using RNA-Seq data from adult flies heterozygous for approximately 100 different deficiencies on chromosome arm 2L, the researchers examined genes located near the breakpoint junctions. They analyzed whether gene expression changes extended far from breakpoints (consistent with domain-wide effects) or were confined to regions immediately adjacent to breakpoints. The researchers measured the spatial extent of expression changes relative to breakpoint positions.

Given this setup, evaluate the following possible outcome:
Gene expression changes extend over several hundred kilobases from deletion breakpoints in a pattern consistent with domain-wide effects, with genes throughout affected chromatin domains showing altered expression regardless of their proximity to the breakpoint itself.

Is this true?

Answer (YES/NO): NO